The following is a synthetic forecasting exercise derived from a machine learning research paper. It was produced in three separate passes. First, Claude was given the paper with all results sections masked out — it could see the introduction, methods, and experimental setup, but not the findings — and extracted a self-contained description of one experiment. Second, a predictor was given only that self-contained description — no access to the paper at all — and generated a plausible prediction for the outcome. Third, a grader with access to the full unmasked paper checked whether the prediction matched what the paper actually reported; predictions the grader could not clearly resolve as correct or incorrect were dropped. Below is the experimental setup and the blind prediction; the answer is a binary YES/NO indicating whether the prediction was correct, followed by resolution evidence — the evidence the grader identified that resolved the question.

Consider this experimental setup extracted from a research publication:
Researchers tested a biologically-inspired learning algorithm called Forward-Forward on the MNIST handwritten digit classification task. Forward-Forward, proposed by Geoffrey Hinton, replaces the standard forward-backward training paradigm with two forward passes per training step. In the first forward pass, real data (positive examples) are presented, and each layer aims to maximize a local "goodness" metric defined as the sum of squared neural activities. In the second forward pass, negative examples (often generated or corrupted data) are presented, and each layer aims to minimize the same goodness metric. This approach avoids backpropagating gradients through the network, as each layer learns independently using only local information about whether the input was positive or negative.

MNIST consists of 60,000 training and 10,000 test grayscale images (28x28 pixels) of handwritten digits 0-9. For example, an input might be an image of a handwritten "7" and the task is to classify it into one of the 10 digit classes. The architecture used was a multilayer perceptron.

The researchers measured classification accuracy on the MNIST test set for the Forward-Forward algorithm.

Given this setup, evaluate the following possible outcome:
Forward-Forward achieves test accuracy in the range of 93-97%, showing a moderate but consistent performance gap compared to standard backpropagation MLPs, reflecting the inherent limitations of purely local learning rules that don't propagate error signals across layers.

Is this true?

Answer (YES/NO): NO